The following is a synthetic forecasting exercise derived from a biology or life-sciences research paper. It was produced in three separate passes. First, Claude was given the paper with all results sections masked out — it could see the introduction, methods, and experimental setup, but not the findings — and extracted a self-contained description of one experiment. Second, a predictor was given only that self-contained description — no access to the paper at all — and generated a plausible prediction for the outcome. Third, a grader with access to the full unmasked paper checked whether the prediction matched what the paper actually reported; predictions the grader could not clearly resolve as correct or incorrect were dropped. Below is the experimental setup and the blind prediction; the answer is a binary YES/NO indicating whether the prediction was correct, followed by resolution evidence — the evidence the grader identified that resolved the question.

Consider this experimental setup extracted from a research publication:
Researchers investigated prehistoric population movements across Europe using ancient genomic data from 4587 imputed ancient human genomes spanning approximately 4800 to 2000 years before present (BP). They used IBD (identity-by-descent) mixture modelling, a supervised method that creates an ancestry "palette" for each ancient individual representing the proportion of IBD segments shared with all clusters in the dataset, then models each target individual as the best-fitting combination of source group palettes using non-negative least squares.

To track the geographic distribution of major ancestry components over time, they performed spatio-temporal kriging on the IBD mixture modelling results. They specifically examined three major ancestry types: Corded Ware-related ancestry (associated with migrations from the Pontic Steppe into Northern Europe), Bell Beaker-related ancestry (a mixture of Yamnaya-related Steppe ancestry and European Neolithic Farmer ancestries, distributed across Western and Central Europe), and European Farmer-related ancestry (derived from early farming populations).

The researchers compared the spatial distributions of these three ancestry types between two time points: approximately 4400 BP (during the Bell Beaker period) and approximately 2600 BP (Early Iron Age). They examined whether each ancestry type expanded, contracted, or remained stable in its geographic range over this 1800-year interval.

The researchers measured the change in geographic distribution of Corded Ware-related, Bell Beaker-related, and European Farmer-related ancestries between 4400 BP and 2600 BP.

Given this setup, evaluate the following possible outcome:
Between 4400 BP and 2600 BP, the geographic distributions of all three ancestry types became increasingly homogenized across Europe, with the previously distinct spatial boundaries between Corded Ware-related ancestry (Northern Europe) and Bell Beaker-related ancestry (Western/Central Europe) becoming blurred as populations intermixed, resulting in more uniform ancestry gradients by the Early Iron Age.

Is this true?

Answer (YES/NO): NO